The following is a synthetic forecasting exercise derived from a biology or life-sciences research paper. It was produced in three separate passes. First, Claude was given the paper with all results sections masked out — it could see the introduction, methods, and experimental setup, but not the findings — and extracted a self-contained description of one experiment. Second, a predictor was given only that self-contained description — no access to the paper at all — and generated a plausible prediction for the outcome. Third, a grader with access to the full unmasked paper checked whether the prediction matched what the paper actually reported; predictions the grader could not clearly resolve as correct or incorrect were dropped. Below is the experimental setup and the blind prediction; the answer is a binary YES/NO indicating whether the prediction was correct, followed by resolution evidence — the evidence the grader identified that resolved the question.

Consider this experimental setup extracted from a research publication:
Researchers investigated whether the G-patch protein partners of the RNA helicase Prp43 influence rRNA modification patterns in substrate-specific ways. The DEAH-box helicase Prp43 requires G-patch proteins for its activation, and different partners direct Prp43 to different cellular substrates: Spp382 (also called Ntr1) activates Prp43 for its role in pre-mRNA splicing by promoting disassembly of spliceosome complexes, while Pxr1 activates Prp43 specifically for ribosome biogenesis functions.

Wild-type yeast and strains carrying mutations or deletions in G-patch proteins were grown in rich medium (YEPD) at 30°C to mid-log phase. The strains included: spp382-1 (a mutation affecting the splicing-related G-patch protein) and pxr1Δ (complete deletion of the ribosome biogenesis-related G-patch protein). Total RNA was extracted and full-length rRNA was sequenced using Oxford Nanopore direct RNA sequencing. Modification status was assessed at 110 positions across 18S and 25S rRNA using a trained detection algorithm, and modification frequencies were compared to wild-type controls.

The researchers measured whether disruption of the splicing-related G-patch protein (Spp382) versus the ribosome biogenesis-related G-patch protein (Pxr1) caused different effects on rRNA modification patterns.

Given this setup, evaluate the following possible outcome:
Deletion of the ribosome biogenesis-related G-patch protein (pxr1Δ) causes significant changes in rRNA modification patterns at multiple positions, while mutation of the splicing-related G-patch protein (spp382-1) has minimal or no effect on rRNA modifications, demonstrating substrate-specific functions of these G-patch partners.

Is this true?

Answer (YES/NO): YES